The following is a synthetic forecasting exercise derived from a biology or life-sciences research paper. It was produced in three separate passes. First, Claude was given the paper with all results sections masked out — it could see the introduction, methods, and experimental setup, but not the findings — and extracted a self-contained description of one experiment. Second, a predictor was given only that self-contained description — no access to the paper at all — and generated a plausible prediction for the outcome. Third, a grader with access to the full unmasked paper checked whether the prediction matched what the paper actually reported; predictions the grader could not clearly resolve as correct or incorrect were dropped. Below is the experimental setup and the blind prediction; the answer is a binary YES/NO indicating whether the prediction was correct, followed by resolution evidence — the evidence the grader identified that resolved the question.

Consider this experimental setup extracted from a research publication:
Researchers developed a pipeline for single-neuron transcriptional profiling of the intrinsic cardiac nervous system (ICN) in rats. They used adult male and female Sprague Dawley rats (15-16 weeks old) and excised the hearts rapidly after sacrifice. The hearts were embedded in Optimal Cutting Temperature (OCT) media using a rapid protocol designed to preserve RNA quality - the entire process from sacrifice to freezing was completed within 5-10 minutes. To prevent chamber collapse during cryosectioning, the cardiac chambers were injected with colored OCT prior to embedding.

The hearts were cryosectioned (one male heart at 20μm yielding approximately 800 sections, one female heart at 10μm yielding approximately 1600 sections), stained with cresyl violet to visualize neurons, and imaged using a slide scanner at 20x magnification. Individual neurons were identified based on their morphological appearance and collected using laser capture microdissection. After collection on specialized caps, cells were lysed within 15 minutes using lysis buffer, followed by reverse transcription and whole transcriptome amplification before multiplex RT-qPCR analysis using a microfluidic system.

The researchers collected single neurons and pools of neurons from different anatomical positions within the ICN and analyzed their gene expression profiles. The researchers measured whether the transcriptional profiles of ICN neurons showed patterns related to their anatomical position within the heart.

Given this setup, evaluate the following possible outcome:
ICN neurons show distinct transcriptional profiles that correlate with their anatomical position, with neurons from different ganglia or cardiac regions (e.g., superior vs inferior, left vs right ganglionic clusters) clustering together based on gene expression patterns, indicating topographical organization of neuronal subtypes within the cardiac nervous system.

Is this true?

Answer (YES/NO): YES